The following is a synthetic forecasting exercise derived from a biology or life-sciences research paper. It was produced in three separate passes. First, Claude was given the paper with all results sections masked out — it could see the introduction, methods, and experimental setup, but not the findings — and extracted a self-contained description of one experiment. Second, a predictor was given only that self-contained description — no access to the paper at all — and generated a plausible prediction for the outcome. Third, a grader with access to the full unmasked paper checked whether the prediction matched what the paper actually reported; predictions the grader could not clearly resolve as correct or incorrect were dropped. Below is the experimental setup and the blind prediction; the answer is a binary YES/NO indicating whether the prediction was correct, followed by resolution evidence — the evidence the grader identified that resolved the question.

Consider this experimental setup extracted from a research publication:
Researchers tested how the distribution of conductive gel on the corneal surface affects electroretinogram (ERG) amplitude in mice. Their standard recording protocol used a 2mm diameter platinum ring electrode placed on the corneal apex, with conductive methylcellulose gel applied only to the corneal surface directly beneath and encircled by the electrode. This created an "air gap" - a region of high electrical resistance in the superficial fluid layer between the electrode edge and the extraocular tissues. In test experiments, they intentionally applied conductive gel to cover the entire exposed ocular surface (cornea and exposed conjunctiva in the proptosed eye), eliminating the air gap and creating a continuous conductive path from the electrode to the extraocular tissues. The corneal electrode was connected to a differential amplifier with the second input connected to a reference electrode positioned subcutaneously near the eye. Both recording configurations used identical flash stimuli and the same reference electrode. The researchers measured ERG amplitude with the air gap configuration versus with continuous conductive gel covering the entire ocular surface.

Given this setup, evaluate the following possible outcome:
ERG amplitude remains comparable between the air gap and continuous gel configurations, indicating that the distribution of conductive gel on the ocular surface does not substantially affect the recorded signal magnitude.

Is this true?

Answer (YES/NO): NO